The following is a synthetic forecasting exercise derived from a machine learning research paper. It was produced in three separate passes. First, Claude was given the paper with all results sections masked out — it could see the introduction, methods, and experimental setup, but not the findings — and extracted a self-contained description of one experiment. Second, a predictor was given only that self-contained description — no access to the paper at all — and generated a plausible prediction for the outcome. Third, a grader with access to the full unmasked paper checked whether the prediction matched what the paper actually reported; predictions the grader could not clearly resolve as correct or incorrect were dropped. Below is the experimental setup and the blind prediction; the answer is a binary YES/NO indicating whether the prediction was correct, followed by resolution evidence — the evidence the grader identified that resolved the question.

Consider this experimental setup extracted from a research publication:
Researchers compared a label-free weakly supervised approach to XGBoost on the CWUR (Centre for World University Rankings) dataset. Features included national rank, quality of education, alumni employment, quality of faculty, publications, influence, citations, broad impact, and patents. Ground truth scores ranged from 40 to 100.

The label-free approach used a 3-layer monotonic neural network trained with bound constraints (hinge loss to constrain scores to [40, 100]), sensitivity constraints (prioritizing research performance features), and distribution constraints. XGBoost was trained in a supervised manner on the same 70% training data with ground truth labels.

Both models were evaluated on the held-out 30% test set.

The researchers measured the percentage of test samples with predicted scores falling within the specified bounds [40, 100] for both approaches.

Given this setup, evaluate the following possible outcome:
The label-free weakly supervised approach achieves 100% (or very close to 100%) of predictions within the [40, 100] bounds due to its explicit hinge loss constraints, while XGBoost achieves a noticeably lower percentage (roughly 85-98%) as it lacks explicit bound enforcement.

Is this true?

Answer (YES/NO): NO